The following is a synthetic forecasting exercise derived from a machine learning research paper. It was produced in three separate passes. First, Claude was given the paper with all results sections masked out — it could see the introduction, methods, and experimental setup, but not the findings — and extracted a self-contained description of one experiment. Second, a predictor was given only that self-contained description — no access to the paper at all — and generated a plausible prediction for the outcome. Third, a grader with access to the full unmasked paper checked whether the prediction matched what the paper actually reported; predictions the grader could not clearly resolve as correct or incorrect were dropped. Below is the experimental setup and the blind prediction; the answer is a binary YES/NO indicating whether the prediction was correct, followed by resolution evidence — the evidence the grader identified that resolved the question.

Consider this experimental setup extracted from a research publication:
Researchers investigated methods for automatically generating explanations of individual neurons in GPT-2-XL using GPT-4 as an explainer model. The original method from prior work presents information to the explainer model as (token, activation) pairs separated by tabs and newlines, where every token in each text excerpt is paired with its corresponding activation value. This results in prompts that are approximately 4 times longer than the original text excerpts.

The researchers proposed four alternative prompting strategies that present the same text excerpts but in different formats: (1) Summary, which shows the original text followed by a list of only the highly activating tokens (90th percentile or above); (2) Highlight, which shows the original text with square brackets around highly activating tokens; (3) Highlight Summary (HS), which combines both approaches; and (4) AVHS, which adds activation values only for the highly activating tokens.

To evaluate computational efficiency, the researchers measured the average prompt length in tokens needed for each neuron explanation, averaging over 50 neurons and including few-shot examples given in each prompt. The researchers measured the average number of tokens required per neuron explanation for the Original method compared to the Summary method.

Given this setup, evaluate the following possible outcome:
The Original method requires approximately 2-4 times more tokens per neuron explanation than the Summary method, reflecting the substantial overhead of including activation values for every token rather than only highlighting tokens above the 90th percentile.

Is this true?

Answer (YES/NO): YES